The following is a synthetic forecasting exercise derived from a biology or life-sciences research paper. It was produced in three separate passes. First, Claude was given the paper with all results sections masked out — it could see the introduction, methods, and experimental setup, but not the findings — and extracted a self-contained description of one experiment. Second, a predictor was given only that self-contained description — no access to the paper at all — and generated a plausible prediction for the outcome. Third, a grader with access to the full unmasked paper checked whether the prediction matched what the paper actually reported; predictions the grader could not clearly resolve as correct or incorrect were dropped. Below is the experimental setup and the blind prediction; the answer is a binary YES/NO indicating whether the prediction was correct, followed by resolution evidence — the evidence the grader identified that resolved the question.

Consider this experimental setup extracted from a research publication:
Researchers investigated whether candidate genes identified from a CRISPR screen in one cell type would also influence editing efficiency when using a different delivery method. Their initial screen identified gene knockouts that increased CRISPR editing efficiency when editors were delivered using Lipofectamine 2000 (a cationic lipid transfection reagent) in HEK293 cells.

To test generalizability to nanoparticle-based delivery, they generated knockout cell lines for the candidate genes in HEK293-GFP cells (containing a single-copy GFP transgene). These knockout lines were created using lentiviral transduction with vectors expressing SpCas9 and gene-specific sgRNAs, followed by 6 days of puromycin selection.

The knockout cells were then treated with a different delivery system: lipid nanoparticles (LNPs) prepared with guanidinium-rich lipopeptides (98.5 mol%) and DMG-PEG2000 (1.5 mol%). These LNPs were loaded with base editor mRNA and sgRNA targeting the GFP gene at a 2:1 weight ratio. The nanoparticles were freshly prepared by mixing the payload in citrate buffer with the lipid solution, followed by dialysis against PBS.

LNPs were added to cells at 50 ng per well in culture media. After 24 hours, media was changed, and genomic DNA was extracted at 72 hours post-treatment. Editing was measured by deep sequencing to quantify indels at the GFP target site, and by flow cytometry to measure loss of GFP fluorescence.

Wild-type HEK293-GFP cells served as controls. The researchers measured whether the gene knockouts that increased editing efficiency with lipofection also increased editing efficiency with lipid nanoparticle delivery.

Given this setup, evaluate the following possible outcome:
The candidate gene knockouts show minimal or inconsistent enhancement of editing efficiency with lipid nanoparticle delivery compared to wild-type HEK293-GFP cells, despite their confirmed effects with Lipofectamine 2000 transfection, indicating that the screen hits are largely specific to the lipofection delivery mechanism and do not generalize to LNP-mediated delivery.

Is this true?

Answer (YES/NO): NO